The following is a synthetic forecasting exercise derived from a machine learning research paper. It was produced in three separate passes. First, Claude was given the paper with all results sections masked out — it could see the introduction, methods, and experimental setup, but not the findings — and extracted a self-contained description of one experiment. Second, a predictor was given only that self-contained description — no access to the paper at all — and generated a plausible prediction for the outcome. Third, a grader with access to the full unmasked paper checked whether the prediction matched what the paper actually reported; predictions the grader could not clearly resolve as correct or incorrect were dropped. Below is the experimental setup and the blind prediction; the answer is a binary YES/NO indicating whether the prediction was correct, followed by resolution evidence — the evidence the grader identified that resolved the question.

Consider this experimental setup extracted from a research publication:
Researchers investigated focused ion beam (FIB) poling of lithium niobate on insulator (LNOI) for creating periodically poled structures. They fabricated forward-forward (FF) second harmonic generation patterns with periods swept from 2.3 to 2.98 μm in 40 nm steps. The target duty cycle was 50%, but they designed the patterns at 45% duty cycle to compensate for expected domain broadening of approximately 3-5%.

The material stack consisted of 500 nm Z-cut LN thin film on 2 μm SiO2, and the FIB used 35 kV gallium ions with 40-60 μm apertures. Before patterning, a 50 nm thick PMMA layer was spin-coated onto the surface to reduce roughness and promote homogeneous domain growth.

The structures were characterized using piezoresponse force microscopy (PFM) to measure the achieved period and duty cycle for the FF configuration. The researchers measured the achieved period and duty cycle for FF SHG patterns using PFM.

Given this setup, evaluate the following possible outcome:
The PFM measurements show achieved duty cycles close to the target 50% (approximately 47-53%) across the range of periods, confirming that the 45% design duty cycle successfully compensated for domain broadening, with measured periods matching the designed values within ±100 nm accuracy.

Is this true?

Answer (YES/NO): YES